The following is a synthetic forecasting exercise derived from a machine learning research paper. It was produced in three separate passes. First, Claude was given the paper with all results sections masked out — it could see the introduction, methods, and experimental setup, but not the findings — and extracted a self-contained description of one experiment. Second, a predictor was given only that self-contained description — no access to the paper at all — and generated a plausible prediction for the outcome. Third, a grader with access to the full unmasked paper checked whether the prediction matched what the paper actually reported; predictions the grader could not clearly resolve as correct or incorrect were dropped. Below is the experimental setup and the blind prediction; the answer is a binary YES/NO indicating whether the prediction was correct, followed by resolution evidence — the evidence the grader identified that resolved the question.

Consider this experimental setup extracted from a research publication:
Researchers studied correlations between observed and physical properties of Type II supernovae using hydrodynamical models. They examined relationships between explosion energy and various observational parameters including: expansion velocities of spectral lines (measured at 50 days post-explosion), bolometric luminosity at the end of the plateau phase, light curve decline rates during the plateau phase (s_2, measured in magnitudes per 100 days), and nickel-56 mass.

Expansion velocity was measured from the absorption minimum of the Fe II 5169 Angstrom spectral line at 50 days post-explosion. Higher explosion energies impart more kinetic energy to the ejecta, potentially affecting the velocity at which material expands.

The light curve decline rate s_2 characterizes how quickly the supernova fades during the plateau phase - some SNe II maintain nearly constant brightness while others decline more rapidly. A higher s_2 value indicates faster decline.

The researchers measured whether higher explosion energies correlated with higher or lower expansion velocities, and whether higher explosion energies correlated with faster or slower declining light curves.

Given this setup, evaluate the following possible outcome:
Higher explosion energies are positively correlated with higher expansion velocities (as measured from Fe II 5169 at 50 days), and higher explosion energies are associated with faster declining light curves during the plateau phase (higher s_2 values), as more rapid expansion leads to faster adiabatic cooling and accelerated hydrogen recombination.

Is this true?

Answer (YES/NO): YES